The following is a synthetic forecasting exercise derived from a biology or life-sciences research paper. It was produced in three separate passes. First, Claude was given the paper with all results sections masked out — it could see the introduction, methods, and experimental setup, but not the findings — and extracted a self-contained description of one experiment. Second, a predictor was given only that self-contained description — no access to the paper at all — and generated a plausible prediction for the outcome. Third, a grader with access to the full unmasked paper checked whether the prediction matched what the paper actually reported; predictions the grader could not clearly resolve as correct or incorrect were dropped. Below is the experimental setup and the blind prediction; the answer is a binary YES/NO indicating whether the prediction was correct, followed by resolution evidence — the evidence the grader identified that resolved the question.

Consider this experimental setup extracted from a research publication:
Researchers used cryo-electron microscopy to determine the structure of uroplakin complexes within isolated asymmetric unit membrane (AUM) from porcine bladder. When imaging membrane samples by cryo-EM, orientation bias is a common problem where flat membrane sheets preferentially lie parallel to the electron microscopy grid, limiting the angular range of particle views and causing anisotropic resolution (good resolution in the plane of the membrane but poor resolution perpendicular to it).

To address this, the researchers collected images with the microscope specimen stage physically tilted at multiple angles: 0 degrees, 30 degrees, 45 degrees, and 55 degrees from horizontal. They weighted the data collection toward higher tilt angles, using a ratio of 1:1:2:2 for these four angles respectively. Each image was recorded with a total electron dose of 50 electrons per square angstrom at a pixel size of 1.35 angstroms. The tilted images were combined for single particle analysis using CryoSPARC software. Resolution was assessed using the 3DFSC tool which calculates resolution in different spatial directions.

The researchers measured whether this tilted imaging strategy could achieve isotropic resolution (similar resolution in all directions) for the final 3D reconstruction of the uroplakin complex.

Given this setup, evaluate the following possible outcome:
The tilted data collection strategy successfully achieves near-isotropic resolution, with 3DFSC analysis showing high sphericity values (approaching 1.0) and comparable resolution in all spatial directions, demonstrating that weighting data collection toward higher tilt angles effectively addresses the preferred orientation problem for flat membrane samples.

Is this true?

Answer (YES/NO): NO